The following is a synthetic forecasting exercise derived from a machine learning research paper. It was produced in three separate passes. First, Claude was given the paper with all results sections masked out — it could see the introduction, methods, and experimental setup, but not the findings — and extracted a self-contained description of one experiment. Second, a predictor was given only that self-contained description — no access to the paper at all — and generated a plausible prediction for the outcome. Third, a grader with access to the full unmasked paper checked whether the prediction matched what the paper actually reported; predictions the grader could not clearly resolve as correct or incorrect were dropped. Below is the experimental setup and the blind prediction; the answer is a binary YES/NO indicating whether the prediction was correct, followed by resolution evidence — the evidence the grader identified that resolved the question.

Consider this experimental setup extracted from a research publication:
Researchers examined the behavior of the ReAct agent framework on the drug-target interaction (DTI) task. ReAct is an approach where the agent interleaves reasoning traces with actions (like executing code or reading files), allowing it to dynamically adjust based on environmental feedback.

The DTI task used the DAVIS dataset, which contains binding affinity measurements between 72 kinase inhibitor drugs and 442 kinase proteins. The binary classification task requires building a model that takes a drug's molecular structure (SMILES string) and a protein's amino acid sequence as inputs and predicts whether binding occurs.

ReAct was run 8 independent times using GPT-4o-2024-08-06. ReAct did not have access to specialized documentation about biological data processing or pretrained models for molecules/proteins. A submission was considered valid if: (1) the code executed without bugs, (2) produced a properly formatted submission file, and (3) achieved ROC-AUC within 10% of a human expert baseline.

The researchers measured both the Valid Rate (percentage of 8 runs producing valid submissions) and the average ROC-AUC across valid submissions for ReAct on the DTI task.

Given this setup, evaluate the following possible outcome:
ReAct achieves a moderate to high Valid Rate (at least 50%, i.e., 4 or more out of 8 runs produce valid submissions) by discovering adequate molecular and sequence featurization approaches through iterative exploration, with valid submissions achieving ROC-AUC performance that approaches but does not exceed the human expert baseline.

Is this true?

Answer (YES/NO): YES